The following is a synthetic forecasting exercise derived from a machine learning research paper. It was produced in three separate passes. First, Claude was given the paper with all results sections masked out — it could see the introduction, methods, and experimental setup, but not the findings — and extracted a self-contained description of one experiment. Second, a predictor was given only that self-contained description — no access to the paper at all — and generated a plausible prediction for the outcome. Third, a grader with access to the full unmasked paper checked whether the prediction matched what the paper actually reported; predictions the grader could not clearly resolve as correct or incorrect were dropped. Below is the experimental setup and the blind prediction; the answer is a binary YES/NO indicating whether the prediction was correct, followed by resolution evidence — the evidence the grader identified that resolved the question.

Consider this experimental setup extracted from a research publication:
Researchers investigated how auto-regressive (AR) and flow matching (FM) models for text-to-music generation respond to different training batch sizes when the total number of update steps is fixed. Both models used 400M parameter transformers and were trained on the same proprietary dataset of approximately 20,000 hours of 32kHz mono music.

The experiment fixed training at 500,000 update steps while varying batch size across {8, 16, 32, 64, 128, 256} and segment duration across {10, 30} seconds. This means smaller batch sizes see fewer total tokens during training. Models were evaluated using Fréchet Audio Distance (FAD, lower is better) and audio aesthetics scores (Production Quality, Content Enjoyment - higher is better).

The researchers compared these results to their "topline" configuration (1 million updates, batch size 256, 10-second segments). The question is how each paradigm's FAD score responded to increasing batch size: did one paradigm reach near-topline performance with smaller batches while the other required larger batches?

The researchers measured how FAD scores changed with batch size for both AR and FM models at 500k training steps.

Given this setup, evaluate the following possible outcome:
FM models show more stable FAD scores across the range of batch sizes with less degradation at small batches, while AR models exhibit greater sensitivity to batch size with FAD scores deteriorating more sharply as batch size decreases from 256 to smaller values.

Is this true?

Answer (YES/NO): YES